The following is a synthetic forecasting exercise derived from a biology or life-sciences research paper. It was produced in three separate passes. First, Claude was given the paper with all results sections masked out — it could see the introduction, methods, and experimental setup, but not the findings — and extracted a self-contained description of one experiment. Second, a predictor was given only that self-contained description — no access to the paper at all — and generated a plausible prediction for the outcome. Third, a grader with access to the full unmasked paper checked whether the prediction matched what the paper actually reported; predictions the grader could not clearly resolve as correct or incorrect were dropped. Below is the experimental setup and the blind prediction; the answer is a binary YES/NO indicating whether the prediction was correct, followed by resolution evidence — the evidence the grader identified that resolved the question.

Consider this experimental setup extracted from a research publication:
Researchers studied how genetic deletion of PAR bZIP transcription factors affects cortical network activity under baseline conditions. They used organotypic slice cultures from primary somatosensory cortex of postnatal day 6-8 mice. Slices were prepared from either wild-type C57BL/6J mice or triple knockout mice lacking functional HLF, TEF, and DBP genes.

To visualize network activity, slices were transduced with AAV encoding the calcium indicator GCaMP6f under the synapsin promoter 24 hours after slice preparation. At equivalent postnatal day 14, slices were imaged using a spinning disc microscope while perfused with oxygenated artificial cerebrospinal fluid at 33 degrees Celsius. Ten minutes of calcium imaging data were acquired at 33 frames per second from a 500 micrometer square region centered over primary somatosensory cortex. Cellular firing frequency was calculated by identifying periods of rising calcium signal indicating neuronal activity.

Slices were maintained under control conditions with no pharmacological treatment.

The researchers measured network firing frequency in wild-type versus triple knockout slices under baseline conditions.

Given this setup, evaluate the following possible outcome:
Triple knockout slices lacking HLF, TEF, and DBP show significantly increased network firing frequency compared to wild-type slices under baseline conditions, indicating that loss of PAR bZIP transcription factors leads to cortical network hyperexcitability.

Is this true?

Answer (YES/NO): NO